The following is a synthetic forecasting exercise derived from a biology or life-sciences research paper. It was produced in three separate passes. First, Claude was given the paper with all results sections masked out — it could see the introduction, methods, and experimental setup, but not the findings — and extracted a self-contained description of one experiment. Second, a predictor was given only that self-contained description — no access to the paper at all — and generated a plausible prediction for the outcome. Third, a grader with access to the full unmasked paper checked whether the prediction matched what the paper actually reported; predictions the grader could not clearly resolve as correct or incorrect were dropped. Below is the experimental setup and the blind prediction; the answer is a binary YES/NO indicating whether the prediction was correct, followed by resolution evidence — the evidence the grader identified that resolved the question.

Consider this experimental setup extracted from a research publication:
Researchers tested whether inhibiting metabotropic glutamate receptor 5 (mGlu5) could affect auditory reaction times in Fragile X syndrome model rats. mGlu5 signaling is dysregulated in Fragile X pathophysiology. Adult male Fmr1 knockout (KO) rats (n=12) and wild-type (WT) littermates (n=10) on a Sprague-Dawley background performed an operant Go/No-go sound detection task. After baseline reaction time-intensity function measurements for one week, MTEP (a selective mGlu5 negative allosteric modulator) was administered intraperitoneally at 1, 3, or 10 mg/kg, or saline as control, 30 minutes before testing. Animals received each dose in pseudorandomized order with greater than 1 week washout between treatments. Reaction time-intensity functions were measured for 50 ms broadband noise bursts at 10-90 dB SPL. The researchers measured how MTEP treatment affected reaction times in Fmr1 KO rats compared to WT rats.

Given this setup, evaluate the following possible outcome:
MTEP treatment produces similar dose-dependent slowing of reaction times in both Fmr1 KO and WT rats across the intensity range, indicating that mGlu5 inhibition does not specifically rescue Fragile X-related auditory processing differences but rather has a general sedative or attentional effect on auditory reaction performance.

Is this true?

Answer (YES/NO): NO